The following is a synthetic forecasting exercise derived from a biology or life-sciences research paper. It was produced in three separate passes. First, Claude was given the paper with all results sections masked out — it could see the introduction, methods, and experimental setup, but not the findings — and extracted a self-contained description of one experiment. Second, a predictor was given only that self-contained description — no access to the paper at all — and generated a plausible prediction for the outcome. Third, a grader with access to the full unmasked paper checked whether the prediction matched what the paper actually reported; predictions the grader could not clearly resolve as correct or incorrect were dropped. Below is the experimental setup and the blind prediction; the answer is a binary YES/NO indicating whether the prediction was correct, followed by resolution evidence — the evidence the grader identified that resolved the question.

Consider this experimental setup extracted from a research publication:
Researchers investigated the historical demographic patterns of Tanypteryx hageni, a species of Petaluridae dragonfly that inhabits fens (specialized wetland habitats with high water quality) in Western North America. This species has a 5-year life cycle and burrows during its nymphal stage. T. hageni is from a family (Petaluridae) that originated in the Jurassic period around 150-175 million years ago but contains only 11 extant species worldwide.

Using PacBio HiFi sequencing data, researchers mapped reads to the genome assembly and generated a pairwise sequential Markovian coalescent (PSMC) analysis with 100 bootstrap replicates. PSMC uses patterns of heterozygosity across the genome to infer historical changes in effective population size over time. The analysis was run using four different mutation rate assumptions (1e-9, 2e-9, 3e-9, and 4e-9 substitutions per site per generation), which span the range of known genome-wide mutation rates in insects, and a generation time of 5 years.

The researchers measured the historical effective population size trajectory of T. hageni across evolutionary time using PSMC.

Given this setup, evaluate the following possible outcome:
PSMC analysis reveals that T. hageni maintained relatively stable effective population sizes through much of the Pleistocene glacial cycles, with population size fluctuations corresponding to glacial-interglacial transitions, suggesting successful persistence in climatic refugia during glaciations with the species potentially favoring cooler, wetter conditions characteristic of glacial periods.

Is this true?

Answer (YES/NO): NO